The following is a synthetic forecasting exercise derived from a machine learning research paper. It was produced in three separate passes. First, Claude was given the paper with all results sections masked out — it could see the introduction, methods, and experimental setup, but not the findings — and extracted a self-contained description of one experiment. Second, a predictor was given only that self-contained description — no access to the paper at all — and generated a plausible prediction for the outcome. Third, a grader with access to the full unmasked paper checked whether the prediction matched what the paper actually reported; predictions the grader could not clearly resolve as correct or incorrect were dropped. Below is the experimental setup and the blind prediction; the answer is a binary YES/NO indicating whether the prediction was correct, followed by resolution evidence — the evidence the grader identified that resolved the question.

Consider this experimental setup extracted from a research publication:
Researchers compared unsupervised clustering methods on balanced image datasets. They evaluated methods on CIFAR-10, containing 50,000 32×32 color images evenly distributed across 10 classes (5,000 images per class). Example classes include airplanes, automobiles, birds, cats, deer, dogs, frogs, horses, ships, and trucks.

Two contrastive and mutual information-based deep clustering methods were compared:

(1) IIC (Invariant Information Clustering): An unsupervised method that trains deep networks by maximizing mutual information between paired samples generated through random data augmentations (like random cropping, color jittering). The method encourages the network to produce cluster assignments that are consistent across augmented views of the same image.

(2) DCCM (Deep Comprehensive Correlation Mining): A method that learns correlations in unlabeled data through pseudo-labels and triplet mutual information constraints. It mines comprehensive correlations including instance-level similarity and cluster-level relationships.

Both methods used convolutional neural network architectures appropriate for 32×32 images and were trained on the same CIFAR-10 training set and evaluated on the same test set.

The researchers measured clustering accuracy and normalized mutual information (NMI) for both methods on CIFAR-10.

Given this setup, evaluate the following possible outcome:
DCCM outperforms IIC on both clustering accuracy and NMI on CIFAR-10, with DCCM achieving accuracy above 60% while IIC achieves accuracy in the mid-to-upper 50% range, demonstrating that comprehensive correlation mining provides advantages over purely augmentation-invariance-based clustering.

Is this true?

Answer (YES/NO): NO